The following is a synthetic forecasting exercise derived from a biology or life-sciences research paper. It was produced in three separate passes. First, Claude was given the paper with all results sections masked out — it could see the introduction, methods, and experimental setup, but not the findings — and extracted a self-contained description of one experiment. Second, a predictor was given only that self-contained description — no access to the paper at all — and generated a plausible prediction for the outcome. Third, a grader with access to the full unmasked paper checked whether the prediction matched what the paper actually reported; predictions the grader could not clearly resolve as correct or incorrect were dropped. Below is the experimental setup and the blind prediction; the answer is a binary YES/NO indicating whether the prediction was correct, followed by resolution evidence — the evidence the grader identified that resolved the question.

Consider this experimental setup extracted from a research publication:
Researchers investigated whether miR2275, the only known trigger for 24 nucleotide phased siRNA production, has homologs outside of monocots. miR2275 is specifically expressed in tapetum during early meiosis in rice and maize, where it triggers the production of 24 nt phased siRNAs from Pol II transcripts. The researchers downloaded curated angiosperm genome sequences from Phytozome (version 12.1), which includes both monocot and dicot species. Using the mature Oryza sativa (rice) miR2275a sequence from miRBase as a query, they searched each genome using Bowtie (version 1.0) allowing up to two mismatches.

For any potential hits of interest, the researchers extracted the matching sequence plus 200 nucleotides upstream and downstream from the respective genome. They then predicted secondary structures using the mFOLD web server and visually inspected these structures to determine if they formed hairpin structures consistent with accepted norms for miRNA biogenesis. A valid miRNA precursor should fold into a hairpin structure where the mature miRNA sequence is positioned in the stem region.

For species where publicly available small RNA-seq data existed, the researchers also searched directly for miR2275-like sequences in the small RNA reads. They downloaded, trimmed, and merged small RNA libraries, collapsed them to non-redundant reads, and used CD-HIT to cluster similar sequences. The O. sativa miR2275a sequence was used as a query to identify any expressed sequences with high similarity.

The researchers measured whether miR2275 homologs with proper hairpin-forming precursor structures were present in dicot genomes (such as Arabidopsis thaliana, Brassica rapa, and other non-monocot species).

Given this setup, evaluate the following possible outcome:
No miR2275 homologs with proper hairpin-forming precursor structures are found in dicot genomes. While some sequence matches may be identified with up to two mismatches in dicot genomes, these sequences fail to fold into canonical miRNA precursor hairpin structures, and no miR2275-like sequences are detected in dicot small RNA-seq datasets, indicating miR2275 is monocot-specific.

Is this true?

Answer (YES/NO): NO